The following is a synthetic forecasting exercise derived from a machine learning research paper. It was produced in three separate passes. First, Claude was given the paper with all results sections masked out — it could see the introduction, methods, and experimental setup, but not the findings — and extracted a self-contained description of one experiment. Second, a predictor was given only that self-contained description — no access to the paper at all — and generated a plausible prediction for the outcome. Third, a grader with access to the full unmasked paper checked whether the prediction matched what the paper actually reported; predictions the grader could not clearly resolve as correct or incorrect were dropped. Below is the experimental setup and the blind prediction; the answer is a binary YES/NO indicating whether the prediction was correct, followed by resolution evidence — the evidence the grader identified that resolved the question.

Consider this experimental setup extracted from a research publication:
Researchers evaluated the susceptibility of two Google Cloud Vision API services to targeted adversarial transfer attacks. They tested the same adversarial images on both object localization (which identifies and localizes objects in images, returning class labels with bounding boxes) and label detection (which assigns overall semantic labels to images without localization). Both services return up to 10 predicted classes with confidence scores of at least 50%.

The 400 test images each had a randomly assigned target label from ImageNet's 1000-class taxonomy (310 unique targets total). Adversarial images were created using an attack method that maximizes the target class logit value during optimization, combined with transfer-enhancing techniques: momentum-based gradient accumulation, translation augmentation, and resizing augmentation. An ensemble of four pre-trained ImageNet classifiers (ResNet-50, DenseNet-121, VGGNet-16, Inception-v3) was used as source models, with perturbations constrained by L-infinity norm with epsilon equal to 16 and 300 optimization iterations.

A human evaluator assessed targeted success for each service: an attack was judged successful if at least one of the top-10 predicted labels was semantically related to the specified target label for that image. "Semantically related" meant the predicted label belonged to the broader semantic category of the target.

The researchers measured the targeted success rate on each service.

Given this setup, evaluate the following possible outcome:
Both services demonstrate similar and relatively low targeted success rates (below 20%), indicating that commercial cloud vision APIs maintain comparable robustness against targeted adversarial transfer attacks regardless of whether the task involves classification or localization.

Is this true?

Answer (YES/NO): NO